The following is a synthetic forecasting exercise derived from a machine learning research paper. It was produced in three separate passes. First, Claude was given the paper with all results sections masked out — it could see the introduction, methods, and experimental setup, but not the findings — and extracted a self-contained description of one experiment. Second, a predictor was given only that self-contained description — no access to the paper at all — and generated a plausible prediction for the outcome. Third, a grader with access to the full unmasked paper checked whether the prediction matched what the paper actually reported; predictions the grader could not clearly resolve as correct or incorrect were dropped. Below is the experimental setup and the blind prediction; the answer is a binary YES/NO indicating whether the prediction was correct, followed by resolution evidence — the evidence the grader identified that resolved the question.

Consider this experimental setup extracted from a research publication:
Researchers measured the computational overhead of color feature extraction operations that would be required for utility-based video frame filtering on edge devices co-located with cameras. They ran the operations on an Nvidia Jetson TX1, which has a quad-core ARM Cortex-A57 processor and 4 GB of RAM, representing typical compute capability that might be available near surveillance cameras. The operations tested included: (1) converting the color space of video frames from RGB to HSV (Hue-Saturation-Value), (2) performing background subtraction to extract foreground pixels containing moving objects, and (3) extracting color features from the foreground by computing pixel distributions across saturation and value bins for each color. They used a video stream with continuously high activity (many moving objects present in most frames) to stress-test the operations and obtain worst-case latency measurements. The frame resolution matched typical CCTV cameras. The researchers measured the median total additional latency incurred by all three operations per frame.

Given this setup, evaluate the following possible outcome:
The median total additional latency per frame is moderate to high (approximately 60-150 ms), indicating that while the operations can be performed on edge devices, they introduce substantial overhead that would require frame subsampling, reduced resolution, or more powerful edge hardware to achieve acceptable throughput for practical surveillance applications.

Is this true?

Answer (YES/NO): NO